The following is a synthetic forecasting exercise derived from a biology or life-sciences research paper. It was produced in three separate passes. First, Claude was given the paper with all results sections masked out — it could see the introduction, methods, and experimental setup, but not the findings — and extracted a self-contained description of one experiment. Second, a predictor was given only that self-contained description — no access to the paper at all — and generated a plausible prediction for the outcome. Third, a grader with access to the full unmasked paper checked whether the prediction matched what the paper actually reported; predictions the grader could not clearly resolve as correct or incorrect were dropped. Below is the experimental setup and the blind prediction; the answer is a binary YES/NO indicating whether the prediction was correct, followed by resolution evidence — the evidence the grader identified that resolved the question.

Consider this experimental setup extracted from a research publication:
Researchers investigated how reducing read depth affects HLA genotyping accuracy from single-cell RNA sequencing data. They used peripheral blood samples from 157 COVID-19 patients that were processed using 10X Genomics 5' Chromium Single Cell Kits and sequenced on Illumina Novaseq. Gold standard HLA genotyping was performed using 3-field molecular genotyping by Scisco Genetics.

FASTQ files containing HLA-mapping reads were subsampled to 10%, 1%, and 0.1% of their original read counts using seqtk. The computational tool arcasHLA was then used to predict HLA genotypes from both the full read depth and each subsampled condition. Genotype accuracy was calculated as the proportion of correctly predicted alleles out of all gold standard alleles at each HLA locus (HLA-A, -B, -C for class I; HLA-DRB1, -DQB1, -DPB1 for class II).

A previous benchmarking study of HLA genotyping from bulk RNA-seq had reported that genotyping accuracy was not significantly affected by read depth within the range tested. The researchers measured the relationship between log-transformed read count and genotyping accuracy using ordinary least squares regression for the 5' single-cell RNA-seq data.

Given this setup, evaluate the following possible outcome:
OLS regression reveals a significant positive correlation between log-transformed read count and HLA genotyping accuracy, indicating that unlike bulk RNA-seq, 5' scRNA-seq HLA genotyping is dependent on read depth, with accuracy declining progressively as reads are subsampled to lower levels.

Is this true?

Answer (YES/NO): YES